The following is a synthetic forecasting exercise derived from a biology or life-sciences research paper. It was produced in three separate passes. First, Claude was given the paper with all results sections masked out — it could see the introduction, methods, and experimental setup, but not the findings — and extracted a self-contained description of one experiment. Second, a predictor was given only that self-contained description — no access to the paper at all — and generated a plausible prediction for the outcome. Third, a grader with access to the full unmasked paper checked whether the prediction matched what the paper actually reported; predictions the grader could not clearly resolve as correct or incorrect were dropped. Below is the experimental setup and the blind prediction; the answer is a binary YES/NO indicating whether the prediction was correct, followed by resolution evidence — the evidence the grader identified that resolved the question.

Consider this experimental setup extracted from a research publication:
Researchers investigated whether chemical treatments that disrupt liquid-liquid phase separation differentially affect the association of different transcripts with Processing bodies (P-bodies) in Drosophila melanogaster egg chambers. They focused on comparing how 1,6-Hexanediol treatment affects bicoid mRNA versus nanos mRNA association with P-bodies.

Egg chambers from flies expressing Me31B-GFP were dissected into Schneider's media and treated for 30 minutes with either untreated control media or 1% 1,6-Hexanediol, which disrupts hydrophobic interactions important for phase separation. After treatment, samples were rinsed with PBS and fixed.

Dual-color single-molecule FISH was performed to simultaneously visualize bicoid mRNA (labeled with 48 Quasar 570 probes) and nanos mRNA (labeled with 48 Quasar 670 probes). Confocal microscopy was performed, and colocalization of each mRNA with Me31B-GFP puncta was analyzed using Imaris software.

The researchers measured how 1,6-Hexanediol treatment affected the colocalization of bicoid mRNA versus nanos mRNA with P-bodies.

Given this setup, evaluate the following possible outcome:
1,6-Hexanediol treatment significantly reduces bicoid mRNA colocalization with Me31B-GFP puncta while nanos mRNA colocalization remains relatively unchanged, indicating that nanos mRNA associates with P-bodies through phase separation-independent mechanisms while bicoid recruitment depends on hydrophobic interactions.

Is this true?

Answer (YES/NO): NO